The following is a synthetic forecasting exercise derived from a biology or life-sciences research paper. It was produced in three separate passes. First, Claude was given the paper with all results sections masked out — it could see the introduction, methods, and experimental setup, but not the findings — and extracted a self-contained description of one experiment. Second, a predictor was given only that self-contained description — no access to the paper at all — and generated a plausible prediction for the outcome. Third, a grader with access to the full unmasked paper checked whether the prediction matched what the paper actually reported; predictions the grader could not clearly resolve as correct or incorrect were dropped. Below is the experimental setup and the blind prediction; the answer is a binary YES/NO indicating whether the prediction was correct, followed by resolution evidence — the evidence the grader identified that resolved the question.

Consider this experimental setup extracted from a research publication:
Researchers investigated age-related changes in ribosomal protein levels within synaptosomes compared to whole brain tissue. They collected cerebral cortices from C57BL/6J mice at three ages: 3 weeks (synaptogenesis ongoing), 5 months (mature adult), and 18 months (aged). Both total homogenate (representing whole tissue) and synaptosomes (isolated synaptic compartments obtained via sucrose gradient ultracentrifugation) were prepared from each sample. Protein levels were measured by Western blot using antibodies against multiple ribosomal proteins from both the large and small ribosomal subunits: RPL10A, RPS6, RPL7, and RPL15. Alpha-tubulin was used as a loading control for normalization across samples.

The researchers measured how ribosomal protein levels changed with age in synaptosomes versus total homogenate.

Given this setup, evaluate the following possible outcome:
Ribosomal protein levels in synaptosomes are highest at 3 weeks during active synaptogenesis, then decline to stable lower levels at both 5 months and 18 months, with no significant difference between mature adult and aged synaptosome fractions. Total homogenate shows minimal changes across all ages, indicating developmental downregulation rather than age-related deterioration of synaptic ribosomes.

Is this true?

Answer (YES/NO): NO